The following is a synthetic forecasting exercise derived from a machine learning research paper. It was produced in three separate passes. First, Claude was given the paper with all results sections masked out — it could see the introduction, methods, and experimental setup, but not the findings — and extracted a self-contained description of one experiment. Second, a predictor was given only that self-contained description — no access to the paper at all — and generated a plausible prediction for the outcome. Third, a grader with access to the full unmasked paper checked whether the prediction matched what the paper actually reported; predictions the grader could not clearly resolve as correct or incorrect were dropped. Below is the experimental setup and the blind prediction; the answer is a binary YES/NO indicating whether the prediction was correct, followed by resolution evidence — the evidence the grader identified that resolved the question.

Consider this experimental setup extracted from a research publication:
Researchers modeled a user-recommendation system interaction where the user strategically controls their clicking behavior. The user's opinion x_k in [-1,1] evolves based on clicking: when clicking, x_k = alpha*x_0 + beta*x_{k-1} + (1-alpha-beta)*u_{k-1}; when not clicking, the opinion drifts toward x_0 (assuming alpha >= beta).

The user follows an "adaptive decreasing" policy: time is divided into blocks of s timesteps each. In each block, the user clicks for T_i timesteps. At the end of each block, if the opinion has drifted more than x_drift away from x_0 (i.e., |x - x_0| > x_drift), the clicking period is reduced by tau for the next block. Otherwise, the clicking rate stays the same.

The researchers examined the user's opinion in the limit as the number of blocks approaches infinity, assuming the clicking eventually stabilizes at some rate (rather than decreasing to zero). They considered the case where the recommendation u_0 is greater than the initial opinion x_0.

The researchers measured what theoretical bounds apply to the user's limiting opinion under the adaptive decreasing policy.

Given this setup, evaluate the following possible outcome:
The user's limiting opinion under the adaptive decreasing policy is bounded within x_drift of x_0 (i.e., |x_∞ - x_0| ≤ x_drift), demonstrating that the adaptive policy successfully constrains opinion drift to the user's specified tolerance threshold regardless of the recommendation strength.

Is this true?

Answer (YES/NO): YES